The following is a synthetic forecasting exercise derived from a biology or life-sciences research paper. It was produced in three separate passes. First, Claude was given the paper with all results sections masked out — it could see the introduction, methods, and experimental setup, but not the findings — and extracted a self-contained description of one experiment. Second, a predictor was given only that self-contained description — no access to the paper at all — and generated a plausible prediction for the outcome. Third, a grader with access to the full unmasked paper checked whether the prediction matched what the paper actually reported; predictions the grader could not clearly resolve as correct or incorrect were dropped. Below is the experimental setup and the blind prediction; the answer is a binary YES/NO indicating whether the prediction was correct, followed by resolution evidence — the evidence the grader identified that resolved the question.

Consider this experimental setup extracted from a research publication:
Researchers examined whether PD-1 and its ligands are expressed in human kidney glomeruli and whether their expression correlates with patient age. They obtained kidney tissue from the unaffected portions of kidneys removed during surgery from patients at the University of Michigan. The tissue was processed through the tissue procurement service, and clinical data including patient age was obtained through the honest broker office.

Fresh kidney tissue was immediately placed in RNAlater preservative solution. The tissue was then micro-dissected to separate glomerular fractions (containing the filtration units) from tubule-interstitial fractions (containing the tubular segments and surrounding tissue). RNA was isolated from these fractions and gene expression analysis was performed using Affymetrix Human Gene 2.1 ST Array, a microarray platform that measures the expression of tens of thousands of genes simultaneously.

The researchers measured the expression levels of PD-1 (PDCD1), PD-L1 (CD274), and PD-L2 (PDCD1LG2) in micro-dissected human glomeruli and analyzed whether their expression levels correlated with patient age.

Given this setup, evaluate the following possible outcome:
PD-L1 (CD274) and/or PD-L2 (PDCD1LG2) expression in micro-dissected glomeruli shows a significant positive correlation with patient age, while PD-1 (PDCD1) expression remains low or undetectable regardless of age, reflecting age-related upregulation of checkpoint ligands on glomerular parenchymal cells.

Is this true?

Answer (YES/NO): NO